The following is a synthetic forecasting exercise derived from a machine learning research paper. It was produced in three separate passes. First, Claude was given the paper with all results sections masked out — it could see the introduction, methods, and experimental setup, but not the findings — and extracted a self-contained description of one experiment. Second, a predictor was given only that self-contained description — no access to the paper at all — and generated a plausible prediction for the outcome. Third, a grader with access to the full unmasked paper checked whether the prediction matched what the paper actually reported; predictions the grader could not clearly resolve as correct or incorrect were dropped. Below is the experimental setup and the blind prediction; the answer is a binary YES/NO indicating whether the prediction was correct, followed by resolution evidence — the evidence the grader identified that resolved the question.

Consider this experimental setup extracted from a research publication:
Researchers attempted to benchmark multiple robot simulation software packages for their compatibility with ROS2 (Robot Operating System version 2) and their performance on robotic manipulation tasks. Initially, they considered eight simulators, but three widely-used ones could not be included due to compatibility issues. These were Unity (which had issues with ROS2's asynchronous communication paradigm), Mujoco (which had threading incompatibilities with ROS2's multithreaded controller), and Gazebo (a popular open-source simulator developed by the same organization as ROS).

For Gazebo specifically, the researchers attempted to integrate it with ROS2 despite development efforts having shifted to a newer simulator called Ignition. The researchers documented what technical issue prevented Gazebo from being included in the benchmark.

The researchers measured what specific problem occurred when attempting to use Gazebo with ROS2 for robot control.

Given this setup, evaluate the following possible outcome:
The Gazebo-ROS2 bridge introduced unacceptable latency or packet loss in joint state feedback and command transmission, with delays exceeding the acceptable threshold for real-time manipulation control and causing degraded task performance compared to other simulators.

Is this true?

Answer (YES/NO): NO